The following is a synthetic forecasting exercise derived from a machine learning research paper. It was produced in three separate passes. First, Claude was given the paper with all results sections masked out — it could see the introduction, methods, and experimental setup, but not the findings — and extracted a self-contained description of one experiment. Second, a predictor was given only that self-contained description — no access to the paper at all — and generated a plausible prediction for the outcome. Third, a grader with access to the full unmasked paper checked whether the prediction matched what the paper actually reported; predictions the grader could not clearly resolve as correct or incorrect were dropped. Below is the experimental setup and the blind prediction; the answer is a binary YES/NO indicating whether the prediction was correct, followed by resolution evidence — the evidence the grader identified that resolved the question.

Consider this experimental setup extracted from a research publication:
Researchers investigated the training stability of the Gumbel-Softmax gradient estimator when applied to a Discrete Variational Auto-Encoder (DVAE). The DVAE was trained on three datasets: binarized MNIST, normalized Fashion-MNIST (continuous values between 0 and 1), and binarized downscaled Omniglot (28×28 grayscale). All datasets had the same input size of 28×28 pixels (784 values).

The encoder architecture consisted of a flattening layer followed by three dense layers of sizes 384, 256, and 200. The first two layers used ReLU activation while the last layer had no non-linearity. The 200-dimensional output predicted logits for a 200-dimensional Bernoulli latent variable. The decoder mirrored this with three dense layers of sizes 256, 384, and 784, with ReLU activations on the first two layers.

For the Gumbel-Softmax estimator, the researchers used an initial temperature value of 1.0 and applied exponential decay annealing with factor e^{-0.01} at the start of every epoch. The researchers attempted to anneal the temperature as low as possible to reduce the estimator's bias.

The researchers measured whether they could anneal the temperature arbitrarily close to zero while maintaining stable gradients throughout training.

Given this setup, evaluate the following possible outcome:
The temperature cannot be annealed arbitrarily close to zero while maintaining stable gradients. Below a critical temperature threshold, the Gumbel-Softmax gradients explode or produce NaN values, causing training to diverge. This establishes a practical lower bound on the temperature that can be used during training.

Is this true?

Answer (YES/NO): YES